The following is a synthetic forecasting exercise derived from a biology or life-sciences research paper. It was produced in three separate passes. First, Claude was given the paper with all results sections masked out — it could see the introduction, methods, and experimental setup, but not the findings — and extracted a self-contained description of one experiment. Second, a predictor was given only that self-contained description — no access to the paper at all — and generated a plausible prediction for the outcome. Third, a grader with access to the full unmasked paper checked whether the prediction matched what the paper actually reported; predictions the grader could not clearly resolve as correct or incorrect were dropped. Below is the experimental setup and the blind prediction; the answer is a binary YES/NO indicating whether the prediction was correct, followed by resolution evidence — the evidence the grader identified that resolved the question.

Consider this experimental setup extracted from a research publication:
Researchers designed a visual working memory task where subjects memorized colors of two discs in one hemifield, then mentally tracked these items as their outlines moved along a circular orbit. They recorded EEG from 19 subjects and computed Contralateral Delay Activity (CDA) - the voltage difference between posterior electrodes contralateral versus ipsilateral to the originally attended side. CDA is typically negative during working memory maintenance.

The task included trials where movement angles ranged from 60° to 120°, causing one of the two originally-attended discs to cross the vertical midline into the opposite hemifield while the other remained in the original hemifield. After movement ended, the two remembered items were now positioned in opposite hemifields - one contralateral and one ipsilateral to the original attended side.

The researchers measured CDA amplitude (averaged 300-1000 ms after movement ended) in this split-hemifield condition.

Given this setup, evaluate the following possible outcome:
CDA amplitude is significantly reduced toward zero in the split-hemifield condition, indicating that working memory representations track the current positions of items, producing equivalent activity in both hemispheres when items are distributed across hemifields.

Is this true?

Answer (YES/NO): YES